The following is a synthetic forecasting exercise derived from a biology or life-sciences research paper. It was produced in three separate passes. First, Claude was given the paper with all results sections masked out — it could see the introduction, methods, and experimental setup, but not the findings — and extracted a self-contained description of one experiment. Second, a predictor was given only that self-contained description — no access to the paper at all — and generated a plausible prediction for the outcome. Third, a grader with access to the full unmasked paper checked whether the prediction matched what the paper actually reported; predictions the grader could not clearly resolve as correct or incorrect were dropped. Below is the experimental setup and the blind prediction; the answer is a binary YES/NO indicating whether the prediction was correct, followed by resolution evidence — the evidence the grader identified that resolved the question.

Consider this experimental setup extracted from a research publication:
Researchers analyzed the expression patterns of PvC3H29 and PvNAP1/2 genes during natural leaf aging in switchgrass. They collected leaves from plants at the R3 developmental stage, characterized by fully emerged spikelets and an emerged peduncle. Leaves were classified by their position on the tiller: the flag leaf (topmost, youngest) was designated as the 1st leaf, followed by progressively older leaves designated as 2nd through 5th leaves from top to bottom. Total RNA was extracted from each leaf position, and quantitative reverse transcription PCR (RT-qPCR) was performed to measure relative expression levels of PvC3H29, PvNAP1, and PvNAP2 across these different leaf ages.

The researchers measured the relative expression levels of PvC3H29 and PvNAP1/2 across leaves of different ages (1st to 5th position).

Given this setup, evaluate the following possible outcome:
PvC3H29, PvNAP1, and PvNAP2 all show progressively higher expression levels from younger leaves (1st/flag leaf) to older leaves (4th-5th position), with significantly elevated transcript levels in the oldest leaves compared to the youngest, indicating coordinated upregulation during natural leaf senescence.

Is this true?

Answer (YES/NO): NO